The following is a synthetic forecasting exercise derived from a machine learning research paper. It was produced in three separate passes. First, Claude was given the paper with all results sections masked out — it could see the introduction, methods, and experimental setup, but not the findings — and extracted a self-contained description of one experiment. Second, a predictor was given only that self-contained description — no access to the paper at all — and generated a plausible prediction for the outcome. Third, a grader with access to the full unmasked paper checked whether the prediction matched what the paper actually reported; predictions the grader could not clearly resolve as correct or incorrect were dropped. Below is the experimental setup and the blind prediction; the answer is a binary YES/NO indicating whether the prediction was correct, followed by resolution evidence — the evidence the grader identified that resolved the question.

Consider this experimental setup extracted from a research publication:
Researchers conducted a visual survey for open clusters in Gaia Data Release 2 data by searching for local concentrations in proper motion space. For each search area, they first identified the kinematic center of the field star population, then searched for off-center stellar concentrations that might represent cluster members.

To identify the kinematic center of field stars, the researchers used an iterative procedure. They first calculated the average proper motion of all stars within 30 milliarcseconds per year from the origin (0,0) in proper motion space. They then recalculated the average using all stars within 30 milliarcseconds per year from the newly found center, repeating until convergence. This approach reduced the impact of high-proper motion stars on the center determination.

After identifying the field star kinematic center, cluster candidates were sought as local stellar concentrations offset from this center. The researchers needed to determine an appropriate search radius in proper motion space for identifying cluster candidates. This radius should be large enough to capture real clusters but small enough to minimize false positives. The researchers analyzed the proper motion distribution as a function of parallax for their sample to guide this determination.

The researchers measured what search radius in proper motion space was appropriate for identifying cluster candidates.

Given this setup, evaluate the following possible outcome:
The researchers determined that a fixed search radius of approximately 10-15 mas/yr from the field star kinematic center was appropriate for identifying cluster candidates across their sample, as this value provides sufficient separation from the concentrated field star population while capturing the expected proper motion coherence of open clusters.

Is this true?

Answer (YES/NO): NO